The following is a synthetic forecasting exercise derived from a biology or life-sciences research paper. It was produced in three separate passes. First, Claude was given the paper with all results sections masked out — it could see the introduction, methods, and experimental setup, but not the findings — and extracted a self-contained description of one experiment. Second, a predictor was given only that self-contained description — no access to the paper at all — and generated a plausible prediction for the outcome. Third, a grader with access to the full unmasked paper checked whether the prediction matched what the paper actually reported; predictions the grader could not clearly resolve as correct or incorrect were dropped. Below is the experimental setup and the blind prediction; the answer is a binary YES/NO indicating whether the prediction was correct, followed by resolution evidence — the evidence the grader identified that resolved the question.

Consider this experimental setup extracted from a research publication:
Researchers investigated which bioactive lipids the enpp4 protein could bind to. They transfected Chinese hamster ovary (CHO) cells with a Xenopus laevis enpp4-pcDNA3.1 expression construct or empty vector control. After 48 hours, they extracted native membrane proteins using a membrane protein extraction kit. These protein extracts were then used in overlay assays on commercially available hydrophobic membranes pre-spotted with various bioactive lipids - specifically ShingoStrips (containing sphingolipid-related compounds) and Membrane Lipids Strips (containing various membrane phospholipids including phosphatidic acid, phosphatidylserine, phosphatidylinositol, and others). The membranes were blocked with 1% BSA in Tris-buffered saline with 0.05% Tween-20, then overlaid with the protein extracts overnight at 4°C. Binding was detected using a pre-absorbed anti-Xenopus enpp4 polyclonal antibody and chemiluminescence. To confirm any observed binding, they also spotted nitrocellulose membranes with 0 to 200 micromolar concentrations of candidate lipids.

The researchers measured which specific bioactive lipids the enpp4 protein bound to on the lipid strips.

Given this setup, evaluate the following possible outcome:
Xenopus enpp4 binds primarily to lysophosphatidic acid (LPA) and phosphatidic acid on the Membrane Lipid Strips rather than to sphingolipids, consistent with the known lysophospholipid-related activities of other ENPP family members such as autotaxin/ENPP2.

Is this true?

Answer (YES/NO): NO